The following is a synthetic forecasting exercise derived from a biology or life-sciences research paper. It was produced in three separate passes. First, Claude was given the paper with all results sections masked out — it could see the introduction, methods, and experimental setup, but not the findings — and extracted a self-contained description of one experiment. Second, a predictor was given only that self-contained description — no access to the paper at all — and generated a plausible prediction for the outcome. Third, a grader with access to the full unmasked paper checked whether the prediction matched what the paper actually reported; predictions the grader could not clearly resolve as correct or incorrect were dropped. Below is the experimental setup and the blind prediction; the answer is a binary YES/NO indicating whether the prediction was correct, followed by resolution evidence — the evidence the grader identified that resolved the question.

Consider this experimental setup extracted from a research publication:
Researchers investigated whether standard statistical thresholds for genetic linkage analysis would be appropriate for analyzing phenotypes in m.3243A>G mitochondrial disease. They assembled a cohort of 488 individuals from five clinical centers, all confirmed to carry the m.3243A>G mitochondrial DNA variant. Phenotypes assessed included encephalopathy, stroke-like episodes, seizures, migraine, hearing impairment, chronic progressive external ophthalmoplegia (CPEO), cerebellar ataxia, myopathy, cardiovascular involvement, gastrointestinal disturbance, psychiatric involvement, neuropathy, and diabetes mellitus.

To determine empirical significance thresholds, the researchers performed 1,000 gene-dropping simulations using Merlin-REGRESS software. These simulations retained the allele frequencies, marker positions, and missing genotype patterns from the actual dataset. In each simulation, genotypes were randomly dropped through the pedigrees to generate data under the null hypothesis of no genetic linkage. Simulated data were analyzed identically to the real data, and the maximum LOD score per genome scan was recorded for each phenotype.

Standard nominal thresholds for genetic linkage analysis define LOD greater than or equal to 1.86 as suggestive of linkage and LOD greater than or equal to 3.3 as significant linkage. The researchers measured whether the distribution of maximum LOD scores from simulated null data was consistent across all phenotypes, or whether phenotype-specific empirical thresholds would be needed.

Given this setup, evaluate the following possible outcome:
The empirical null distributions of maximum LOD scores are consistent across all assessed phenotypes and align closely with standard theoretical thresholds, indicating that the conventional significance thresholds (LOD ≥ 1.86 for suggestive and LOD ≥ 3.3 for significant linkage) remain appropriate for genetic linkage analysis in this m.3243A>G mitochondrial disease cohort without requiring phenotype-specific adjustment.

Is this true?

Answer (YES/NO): NO